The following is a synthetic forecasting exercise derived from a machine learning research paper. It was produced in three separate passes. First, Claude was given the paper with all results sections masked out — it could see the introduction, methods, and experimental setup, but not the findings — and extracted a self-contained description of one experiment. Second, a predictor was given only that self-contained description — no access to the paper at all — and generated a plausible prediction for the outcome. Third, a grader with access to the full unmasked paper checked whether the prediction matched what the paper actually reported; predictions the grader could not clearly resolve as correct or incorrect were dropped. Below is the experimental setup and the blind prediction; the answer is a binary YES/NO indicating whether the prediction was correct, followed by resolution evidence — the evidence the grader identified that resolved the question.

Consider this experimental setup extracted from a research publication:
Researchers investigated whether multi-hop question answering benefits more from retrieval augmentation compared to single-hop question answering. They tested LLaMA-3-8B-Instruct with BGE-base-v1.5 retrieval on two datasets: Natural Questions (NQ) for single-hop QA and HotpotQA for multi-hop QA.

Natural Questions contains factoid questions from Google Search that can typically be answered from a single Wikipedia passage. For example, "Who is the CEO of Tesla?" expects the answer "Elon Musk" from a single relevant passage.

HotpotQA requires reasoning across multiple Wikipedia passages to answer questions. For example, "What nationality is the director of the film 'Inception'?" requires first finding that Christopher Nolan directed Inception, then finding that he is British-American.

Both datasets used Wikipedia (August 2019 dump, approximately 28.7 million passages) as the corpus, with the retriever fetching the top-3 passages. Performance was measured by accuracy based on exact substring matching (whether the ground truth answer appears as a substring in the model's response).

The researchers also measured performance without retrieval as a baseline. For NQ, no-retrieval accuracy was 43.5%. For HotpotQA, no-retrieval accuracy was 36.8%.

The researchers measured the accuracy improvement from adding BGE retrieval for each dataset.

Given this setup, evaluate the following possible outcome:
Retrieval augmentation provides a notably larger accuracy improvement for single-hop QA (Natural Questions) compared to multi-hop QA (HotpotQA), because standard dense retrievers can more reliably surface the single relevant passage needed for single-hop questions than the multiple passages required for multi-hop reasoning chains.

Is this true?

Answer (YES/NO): NO